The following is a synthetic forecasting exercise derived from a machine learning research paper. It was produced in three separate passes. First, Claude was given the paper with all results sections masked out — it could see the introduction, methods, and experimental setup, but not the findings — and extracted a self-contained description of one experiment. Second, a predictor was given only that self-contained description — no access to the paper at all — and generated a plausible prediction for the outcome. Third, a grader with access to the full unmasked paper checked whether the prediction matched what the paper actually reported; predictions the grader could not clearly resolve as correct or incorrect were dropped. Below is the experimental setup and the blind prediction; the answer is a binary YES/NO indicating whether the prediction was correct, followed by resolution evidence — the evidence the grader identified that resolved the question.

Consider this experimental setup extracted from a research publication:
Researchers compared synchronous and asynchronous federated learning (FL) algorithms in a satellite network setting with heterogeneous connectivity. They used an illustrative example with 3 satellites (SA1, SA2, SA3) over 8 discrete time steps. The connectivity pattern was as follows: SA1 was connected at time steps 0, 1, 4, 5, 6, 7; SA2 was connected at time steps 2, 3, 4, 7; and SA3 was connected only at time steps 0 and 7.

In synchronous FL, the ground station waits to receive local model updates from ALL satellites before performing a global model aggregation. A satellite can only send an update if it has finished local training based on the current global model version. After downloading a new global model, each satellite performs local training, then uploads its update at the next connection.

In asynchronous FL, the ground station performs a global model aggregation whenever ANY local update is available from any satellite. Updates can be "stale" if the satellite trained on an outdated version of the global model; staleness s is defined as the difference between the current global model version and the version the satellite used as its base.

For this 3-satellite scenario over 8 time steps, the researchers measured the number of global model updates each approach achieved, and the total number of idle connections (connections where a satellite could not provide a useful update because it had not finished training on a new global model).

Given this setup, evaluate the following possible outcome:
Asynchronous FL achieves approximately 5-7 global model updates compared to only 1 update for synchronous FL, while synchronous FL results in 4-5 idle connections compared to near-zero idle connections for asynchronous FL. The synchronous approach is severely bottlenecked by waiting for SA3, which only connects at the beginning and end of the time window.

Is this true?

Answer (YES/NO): YES